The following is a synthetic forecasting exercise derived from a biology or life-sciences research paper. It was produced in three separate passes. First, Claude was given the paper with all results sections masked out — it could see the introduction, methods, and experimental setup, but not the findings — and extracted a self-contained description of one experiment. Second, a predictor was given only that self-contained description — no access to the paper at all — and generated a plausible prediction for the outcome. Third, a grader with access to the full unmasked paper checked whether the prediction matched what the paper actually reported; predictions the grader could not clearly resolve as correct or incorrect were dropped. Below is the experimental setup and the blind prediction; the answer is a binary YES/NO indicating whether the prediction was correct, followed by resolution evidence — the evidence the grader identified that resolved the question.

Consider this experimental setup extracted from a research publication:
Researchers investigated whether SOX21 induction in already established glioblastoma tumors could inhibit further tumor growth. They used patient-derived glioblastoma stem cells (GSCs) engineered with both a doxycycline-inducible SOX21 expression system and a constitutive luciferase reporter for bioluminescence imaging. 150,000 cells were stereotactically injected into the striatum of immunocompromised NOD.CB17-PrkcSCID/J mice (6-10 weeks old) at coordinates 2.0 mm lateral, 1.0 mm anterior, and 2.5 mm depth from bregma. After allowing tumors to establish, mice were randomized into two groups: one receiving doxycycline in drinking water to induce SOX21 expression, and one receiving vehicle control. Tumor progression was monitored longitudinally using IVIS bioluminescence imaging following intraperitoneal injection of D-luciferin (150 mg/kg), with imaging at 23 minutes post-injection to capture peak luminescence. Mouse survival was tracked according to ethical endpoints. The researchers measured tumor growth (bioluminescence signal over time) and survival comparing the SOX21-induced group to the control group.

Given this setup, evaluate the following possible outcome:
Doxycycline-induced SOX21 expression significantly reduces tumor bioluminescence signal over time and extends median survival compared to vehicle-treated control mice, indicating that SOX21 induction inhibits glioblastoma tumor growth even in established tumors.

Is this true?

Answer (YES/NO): YES